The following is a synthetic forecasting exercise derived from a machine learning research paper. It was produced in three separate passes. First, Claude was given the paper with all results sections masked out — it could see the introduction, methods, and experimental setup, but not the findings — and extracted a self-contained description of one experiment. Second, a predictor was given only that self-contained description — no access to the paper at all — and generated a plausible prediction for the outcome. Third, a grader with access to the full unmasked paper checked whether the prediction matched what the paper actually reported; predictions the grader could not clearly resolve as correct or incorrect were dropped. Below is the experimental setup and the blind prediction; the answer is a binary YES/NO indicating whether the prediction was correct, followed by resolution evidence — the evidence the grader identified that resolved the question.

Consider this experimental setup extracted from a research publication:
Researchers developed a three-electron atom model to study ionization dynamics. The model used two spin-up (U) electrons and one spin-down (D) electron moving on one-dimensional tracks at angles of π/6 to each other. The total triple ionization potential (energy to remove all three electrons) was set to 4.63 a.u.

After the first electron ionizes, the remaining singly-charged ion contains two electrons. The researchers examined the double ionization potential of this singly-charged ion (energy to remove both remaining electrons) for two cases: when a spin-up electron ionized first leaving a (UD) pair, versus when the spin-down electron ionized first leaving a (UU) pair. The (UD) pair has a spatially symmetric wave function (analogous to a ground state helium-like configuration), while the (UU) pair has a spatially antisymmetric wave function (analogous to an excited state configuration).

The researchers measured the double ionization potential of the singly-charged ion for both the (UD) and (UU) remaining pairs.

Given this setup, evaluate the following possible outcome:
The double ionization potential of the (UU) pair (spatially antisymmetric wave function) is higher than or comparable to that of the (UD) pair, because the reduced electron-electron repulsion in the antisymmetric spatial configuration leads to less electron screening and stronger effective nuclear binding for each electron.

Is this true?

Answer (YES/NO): YES